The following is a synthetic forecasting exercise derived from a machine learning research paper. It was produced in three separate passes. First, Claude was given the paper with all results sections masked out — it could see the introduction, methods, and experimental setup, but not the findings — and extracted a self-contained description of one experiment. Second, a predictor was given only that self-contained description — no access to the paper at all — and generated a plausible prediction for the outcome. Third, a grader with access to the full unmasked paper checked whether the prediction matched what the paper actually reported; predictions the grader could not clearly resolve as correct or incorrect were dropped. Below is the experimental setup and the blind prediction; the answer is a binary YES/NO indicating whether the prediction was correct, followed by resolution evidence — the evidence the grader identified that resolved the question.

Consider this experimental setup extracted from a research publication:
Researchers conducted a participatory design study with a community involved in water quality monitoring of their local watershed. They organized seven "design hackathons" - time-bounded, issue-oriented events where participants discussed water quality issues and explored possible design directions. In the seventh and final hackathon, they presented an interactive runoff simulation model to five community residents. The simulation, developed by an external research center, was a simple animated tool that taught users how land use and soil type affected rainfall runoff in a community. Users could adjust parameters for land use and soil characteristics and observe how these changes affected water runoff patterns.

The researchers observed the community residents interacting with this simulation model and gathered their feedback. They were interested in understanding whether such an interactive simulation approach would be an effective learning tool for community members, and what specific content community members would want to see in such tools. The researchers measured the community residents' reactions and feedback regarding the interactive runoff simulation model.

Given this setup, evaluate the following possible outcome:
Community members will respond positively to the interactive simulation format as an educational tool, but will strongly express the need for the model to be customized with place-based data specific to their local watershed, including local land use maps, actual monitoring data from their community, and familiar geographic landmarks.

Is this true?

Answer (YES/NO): NO